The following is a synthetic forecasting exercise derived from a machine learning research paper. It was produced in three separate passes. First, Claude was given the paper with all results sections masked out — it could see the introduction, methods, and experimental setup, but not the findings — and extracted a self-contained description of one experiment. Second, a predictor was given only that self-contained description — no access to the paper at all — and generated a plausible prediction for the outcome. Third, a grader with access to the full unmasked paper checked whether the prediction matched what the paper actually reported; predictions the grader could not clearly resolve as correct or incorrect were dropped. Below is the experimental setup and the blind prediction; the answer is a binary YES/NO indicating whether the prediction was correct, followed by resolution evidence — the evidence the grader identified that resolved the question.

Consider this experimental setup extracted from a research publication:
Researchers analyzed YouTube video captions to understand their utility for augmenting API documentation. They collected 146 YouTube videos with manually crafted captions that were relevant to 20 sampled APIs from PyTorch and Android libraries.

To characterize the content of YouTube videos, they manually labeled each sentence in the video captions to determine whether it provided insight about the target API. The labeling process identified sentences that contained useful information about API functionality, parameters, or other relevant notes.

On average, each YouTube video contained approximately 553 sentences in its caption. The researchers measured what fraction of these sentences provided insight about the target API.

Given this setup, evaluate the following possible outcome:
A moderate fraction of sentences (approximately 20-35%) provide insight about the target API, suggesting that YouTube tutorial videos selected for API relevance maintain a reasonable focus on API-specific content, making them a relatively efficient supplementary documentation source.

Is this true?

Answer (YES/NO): NO